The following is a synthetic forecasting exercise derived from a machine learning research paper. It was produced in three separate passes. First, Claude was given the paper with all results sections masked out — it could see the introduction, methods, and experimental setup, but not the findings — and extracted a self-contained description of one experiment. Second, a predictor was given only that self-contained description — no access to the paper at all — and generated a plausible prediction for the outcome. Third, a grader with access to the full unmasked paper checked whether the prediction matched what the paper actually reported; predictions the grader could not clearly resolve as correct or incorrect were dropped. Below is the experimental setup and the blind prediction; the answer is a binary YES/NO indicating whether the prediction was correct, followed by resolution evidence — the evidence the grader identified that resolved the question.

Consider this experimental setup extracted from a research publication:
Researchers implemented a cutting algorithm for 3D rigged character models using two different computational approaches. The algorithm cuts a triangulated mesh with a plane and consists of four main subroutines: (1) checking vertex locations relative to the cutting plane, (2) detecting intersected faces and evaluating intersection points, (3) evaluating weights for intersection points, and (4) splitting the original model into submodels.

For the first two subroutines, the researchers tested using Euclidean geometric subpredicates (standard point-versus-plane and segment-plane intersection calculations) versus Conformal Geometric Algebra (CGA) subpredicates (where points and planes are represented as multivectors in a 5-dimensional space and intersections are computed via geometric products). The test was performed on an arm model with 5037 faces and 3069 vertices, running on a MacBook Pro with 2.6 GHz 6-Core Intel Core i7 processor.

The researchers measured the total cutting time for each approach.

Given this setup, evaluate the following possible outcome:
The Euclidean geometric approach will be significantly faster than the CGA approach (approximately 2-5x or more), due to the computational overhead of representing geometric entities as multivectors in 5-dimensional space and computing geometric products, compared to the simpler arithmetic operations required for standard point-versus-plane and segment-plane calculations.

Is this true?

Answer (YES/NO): NO